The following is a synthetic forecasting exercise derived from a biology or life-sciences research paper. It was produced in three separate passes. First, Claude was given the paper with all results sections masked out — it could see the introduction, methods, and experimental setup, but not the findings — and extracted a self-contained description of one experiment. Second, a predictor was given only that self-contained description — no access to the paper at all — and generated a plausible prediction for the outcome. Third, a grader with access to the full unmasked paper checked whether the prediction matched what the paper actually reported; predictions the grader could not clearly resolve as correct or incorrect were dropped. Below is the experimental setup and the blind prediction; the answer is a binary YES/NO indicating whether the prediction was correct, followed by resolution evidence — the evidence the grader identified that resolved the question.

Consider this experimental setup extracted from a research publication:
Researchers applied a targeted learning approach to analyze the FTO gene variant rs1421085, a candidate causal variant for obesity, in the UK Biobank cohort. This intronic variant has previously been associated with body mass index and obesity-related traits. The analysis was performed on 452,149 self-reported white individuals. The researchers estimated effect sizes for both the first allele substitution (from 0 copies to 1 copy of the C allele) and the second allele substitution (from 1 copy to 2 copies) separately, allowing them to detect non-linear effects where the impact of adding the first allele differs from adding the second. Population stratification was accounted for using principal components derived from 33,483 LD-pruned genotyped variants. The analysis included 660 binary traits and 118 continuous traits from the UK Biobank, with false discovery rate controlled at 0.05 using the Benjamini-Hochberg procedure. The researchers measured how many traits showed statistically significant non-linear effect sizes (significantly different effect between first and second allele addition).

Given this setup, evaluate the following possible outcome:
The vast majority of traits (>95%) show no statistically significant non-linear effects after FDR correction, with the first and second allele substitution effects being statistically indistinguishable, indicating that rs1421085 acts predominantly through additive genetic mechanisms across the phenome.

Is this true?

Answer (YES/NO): NO